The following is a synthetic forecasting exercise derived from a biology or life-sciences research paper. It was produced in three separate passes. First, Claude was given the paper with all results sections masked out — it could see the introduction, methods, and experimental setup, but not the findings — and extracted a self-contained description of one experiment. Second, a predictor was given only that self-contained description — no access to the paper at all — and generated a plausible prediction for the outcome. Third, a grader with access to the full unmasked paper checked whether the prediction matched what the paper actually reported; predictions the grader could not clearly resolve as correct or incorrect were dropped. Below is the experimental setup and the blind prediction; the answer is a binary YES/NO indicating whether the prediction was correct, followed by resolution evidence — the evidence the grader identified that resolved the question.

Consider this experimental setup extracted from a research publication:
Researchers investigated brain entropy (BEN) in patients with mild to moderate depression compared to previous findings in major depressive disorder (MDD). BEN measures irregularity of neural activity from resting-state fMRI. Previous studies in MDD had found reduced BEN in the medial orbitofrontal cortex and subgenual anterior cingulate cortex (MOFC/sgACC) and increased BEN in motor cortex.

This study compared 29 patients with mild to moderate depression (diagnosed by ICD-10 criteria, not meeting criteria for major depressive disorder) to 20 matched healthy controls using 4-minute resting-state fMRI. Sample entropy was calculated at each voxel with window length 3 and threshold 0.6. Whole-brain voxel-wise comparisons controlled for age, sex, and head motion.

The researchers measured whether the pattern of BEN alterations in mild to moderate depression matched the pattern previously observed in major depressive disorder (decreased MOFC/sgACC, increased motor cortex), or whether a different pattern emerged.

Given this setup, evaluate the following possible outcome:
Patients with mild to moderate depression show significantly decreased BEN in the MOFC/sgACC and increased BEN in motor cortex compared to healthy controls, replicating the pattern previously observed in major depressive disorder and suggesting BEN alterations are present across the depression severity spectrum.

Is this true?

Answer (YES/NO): NO